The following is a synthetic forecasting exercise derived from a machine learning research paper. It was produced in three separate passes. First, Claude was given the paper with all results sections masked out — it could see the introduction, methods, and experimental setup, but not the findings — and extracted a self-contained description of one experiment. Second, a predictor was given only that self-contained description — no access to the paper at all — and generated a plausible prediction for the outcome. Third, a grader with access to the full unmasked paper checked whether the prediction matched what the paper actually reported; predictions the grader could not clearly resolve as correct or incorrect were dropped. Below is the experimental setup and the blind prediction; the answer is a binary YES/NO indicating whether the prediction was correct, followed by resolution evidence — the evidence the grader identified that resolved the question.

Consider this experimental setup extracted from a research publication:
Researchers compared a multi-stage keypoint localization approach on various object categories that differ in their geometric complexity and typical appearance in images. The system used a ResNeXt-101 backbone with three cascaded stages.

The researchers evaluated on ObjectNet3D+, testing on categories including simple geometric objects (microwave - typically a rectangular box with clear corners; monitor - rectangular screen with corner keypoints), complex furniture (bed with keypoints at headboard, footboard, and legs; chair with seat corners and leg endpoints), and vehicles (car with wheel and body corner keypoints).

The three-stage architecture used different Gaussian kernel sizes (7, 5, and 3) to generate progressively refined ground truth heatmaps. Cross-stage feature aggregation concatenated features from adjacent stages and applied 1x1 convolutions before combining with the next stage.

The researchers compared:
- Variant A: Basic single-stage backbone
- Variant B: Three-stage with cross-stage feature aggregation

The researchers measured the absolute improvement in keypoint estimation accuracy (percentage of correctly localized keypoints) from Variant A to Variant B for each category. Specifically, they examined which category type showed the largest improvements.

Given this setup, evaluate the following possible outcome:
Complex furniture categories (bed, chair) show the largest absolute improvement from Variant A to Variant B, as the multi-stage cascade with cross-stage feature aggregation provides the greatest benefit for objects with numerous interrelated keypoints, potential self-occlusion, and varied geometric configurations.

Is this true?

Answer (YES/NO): NO